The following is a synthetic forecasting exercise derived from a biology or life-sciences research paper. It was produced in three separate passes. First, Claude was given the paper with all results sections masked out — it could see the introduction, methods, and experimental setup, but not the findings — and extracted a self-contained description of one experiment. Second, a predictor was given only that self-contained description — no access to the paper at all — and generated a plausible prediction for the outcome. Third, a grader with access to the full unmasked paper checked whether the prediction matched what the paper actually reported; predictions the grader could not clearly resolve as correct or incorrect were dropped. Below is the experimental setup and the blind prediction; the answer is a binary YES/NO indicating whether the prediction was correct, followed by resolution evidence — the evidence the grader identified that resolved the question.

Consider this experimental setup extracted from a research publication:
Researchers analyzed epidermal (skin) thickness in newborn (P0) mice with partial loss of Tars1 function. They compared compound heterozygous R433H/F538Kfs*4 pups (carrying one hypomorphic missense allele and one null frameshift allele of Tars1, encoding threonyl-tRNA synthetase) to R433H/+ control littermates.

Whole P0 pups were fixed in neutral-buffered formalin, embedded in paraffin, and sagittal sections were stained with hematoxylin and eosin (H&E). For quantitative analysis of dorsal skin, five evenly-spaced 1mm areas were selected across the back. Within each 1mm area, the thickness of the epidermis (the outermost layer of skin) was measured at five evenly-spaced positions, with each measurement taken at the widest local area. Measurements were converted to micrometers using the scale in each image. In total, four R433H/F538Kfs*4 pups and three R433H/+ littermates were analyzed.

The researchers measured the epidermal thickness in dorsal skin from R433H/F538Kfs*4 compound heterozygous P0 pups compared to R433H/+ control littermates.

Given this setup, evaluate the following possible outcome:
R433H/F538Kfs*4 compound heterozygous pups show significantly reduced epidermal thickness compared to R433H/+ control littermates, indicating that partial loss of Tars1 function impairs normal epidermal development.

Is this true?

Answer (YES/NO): YES